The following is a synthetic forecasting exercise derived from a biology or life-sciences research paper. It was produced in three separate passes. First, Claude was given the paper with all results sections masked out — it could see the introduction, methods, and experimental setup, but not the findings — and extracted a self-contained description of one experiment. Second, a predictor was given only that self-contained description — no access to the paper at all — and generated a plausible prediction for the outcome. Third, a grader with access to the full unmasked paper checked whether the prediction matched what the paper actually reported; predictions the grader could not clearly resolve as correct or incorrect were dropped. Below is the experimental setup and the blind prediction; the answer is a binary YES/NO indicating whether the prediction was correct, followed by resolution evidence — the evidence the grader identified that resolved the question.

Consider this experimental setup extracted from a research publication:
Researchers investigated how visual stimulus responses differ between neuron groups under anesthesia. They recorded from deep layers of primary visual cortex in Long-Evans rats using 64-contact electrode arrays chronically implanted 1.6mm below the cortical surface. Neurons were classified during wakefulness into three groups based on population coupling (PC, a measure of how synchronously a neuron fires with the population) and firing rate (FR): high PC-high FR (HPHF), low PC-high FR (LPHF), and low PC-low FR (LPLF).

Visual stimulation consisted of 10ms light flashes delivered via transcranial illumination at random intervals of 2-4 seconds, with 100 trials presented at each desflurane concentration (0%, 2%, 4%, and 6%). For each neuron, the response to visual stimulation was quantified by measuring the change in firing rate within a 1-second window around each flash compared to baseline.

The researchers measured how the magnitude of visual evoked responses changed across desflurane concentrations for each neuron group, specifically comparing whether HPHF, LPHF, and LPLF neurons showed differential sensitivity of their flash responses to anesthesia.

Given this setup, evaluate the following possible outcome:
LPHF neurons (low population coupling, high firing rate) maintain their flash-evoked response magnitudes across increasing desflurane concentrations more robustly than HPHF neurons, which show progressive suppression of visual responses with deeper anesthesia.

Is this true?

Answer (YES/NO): NO